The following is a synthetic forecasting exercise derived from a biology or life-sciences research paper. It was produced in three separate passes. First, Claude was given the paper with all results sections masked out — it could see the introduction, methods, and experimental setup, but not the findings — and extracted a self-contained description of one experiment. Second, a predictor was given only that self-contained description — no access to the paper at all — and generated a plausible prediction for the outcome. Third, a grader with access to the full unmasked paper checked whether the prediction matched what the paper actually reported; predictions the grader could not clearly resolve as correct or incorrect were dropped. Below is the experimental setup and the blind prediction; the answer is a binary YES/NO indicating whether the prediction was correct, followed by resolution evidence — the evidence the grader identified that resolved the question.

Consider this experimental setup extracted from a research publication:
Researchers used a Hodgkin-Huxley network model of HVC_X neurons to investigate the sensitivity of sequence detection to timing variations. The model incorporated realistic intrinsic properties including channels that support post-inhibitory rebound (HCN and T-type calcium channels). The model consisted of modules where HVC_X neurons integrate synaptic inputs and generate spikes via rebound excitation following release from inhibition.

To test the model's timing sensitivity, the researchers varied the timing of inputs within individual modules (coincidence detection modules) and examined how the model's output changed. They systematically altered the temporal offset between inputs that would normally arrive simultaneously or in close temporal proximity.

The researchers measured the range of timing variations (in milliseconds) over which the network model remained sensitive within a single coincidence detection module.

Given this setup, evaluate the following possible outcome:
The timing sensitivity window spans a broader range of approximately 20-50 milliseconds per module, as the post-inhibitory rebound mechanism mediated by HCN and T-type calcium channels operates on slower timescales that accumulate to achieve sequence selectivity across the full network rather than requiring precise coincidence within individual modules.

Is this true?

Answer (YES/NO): YES